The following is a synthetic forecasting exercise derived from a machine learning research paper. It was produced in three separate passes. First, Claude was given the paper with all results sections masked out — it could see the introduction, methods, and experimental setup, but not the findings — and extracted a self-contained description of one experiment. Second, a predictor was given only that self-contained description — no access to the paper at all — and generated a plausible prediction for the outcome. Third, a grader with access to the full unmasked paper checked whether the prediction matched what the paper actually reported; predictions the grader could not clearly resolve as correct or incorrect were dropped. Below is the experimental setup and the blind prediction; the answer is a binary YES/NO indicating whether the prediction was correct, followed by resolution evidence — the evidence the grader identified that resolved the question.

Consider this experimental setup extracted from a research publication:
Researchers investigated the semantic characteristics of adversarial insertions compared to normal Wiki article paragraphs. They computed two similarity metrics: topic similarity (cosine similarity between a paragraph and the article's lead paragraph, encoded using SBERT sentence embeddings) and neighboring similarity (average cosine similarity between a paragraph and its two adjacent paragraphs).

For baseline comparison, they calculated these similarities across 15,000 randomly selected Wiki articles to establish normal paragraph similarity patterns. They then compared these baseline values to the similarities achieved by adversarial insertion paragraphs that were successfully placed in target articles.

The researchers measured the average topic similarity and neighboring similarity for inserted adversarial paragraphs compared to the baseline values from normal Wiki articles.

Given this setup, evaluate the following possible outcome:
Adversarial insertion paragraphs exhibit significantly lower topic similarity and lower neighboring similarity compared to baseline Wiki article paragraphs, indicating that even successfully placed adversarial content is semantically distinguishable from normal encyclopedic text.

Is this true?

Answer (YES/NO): NO